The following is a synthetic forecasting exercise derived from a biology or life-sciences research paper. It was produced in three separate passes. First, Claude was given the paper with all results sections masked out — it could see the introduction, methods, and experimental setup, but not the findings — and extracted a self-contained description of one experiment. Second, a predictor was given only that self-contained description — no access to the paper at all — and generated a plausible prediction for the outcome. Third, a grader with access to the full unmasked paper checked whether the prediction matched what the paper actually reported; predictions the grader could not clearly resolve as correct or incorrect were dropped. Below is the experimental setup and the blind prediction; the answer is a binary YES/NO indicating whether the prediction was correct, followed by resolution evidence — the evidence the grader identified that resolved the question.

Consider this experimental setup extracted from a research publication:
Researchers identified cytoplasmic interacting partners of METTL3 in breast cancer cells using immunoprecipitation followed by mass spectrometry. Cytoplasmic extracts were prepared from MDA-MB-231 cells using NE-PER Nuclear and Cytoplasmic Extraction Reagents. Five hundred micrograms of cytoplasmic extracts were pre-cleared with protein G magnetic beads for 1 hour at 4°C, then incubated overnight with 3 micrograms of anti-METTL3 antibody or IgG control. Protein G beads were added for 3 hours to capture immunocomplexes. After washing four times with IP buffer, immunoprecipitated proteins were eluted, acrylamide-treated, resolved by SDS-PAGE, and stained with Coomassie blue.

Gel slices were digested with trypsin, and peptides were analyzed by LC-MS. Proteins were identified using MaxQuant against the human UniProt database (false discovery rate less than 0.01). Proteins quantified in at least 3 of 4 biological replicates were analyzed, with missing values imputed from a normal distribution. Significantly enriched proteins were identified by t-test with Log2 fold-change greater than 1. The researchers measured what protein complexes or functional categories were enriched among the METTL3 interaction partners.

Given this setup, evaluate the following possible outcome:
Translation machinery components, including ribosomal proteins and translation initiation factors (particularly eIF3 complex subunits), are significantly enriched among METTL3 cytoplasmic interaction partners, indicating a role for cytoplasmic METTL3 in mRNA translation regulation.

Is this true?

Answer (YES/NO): NO